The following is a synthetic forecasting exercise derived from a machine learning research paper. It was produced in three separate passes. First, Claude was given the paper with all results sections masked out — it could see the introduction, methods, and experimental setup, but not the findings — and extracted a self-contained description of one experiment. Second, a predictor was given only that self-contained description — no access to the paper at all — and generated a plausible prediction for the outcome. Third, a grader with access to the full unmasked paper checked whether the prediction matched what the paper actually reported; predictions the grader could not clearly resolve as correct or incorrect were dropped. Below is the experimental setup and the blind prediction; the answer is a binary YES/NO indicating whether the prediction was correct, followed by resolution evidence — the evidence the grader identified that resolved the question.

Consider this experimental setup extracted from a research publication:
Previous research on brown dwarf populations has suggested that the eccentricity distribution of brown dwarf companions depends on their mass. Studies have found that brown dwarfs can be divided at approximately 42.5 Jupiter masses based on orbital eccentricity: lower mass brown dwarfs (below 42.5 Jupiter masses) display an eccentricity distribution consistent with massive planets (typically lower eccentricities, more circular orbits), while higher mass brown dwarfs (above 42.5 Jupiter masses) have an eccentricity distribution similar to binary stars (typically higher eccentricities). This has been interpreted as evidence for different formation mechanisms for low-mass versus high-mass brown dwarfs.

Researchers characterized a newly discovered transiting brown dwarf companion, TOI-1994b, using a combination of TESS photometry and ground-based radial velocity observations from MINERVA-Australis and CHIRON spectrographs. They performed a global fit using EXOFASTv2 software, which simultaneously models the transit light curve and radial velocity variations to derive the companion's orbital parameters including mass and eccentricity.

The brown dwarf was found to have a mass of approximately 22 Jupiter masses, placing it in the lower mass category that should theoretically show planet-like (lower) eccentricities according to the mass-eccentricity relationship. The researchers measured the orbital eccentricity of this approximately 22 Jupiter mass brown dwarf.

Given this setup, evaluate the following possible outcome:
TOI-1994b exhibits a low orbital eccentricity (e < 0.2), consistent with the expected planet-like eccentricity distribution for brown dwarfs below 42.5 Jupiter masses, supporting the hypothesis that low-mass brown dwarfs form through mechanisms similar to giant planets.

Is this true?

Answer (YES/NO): NO